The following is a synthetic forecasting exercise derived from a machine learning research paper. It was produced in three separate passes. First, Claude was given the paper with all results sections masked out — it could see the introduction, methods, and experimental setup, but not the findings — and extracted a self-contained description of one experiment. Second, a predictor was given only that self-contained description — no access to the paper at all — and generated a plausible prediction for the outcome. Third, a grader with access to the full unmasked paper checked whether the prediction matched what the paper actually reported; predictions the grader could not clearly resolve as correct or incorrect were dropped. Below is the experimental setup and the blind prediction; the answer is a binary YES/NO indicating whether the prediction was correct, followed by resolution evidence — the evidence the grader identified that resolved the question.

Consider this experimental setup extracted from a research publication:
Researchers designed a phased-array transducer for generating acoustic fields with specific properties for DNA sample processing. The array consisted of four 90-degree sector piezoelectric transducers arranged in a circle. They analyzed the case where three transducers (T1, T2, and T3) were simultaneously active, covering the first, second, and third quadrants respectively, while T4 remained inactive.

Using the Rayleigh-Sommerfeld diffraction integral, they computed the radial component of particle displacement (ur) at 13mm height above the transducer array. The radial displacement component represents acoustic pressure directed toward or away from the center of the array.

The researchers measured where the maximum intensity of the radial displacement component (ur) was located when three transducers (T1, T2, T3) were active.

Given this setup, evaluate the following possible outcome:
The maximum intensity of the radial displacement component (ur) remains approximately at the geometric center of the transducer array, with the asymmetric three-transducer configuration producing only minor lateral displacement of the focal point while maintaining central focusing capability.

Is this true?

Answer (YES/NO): NO